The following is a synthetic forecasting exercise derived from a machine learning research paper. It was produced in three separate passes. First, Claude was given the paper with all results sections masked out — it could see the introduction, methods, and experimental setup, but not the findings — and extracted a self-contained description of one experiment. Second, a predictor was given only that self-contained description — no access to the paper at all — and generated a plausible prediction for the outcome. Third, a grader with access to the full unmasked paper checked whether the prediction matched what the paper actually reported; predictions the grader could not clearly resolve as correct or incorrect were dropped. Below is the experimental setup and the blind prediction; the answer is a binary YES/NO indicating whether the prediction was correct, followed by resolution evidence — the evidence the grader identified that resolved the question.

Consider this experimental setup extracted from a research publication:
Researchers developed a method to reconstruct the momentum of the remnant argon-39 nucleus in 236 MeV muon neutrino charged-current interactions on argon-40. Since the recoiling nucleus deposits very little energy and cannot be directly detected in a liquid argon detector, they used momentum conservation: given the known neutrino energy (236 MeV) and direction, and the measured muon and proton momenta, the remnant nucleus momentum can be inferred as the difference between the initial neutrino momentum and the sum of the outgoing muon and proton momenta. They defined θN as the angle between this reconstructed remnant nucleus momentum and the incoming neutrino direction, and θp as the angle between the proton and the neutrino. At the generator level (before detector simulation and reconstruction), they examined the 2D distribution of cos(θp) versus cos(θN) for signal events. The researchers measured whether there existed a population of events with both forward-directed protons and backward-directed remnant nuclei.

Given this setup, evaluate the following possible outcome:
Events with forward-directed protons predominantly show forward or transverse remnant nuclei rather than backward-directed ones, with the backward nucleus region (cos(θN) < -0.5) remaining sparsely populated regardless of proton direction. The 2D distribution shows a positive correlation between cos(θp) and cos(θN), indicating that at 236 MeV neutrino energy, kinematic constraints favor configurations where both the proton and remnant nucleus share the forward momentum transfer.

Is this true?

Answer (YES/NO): NO